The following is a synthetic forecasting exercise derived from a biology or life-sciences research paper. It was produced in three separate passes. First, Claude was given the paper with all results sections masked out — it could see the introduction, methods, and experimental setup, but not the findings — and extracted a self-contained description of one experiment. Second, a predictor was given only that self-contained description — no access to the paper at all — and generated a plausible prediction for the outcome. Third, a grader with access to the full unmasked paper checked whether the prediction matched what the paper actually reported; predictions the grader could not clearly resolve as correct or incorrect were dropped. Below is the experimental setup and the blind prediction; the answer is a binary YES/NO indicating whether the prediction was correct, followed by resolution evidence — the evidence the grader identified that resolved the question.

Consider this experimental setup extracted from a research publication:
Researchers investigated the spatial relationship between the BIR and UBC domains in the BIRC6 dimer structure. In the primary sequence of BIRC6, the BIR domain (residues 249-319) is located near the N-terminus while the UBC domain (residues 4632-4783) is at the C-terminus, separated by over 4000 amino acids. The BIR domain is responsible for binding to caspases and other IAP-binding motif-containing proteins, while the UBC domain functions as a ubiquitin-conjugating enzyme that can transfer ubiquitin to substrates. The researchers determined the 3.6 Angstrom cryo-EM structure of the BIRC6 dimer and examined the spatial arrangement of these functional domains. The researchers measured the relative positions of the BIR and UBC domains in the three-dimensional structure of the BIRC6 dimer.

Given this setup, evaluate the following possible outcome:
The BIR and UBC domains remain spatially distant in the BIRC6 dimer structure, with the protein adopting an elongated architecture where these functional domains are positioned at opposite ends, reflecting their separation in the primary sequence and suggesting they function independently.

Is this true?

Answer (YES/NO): NO